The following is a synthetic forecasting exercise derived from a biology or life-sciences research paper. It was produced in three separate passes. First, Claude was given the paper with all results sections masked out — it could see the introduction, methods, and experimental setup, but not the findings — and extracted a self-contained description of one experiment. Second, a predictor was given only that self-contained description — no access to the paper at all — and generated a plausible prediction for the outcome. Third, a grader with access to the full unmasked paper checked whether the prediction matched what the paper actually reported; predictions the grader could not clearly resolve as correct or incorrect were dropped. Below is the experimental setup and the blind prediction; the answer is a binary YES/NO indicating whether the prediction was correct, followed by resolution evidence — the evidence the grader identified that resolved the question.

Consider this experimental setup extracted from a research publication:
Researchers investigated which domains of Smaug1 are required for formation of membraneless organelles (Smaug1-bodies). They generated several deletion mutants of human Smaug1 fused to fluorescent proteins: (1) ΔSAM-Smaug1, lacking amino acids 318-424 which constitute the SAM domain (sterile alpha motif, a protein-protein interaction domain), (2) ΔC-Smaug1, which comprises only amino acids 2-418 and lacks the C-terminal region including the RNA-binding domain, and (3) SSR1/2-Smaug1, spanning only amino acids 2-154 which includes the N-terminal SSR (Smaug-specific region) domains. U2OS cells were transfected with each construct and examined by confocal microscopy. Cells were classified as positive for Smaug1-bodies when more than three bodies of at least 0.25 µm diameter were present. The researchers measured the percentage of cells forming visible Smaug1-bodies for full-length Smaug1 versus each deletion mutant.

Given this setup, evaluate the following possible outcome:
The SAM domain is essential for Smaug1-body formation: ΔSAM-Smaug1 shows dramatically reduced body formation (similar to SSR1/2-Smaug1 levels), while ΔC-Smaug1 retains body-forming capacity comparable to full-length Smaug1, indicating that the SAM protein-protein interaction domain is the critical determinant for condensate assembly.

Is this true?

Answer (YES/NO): NO